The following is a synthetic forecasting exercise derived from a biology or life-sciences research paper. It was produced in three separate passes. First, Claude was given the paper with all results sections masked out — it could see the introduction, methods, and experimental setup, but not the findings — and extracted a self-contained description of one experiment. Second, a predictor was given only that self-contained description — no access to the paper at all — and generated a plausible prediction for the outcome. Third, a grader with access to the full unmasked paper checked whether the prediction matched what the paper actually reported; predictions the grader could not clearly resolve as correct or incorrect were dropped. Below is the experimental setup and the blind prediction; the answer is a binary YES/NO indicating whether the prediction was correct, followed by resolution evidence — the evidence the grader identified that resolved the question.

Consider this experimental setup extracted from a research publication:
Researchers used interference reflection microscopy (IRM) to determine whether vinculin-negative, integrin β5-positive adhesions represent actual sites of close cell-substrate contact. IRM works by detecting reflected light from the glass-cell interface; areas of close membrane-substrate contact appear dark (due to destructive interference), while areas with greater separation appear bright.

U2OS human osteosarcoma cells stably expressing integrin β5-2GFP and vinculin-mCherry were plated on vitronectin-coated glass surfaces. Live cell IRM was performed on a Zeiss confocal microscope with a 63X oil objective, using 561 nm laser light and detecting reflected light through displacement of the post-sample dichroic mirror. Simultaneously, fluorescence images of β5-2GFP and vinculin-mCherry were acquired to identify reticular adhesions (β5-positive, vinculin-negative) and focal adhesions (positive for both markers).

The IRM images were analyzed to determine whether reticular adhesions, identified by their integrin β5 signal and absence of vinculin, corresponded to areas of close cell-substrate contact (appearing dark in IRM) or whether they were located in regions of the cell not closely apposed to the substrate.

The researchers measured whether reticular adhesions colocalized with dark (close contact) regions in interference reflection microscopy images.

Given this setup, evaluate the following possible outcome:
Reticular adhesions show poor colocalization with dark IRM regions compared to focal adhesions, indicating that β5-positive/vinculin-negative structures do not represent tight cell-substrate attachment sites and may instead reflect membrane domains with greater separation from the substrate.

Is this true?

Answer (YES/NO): NO